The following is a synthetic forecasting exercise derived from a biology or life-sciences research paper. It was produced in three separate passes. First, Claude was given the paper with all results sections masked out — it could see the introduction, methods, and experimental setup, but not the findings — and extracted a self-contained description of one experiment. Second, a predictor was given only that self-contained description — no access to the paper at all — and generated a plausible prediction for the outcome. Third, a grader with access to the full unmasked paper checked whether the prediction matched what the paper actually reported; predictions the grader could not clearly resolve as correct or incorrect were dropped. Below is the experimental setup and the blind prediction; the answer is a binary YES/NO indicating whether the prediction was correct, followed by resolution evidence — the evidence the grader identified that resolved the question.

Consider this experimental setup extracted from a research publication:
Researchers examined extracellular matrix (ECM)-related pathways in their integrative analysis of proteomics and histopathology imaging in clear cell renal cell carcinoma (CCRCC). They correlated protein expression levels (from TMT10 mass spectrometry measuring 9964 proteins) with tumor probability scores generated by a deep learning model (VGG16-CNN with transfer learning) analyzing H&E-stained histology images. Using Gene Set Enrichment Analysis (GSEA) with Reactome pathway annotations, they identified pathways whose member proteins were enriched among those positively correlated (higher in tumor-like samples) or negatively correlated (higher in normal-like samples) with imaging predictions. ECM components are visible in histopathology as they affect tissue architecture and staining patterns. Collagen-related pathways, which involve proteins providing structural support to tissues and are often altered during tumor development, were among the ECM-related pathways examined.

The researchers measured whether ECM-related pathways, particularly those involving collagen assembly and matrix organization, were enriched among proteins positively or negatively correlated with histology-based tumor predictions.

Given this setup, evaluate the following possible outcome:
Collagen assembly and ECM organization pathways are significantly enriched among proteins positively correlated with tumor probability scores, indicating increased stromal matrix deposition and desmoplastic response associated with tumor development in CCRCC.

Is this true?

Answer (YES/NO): YES